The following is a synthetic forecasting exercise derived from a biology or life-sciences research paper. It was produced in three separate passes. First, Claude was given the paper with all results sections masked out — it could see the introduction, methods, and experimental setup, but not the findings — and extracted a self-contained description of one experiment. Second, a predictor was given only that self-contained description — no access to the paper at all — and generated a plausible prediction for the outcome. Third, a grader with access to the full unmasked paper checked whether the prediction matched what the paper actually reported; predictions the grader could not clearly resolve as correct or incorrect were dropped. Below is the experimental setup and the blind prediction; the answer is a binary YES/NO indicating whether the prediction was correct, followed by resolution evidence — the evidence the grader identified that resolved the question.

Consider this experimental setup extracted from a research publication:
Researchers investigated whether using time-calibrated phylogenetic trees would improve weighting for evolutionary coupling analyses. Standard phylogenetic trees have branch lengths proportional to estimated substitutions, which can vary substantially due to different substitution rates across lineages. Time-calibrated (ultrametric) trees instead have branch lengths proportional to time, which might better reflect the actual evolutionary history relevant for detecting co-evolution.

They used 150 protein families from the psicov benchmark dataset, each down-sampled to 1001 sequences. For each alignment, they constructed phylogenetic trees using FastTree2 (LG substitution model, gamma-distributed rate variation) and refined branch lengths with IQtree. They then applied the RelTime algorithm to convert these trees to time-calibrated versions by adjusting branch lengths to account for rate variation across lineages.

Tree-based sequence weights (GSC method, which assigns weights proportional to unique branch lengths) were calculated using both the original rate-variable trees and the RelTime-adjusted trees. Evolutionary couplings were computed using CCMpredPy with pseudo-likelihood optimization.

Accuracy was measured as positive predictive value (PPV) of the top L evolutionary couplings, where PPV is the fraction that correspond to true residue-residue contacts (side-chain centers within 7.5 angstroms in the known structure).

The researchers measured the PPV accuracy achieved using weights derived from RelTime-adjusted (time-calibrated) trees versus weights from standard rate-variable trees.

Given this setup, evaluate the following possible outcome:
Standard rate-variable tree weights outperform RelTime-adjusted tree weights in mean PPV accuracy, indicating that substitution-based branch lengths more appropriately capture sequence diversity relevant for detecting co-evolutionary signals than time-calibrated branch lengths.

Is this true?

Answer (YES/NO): NO